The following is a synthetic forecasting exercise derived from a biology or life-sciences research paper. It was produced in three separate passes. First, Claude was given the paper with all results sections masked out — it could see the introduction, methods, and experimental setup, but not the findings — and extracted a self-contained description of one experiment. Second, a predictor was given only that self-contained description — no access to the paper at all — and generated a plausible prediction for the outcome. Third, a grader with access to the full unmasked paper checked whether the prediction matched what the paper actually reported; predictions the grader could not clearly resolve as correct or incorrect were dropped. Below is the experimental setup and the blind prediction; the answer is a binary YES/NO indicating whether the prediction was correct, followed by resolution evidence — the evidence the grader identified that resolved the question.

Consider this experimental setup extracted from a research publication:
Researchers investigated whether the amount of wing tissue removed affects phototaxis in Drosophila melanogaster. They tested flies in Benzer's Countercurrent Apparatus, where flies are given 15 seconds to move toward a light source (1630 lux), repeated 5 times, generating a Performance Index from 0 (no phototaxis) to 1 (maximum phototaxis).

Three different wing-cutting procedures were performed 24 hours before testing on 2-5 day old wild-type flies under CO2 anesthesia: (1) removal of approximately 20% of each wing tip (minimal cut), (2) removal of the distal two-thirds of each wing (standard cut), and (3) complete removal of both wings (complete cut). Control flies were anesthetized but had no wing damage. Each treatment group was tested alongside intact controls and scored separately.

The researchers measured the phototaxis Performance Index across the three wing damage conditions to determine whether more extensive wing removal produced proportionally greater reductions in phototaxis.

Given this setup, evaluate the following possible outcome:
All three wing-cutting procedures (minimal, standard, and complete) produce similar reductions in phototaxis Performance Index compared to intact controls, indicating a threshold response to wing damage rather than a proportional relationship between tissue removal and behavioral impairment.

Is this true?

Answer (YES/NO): NO